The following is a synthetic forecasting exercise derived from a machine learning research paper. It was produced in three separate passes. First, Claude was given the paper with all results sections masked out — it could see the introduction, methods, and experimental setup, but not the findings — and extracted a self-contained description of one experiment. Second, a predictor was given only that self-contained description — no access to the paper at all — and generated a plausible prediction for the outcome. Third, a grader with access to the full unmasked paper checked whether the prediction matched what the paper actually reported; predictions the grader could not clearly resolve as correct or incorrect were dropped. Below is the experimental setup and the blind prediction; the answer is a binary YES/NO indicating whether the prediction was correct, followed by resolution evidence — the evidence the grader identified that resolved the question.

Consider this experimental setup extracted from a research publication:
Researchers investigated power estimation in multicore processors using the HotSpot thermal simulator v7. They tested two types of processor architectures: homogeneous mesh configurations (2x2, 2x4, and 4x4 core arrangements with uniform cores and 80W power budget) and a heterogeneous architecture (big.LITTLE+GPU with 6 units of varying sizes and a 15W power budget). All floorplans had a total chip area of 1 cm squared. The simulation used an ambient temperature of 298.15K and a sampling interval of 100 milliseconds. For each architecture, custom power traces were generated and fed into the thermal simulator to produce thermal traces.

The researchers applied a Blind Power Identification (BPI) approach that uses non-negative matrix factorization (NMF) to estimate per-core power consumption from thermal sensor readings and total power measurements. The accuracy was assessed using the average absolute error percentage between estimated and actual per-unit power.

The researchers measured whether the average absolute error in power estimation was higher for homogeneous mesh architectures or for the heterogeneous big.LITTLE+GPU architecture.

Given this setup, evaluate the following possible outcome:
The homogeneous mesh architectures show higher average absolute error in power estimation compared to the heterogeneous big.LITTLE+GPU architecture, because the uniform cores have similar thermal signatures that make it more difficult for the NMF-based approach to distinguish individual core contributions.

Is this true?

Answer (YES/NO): NO